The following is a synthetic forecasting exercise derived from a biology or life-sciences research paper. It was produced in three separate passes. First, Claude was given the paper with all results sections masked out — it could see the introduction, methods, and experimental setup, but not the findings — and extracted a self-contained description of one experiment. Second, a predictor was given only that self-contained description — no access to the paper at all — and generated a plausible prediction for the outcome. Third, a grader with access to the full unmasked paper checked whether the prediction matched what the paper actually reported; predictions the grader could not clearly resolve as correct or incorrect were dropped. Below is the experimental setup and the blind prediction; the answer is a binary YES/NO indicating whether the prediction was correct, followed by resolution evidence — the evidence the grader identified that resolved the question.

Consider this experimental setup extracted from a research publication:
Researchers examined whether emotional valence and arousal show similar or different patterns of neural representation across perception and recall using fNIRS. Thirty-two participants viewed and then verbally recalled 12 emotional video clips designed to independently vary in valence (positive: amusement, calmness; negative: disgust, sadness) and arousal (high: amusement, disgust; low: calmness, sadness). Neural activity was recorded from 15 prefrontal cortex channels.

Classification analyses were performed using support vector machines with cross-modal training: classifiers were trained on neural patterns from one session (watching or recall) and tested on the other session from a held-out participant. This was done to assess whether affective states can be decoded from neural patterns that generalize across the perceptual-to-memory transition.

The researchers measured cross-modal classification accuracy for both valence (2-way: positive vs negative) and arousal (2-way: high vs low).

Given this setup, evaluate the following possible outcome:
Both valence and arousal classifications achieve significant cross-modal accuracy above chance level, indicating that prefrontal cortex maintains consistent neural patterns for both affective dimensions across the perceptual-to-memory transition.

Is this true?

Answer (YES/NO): NO